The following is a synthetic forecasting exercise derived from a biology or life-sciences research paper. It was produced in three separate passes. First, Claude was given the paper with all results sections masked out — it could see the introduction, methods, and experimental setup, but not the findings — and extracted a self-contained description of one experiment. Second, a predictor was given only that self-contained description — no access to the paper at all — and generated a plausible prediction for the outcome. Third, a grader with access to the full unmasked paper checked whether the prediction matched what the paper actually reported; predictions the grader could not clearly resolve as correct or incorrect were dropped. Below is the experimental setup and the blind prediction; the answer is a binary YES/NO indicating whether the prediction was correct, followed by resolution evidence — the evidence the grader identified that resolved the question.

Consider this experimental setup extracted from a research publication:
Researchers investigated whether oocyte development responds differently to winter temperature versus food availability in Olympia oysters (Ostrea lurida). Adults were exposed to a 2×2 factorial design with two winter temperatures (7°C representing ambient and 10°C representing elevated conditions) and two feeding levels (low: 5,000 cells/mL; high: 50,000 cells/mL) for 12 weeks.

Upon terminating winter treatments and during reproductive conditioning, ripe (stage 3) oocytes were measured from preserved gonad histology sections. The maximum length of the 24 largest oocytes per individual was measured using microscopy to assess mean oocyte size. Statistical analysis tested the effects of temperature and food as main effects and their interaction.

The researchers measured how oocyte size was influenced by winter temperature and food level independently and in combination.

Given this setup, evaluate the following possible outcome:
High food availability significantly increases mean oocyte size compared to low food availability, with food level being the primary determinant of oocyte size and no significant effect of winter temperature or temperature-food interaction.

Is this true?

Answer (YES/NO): NO